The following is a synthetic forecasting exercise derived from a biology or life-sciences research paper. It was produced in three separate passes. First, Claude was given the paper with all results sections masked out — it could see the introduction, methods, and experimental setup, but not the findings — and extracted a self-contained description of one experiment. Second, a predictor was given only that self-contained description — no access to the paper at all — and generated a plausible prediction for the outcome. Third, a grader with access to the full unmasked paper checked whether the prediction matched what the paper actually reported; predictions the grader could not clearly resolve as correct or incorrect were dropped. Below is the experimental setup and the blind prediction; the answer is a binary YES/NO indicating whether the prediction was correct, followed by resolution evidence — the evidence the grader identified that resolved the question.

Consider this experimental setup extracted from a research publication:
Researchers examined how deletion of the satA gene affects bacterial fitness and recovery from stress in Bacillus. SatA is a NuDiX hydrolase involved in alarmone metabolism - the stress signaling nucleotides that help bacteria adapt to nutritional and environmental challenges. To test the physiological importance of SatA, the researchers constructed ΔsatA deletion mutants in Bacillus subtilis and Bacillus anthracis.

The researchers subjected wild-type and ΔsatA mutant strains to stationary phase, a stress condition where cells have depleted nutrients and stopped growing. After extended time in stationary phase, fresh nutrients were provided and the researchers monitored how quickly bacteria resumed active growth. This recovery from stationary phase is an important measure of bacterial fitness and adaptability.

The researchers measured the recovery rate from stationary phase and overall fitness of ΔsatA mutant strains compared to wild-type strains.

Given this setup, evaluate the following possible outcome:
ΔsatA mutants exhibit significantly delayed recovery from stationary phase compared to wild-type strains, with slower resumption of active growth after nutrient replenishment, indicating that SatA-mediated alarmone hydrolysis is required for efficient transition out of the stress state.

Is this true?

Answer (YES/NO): YES